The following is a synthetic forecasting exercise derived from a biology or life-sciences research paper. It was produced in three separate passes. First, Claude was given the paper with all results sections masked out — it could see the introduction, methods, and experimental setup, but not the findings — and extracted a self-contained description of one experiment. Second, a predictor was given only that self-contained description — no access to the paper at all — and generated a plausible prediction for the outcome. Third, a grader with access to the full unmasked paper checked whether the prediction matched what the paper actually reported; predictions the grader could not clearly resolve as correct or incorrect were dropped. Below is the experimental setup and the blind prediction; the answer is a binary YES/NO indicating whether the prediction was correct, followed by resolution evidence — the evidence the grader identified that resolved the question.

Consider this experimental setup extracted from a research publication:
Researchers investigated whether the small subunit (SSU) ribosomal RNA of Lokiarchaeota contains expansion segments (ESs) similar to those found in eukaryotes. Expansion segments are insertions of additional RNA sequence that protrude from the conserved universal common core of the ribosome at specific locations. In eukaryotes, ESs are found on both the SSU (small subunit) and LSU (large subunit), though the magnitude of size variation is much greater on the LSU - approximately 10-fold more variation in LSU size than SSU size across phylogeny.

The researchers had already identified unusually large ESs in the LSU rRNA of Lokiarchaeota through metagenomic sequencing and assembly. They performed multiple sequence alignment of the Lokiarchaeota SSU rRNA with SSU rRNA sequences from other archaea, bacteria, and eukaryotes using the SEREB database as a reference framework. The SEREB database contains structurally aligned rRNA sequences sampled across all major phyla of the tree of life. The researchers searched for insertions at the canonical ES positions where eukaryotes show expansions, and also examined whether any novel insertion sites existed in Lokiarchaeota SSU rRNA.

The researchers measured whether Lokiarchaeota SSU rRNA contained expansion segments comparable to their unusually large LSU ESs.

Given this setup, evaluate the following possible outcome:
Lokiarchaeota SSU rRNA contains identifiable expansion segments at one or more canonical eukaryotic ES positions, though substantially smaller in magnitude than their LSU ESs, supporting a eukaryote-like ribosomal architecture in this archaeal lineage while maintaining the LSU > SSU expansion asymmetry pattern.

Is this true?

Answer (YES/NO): NO